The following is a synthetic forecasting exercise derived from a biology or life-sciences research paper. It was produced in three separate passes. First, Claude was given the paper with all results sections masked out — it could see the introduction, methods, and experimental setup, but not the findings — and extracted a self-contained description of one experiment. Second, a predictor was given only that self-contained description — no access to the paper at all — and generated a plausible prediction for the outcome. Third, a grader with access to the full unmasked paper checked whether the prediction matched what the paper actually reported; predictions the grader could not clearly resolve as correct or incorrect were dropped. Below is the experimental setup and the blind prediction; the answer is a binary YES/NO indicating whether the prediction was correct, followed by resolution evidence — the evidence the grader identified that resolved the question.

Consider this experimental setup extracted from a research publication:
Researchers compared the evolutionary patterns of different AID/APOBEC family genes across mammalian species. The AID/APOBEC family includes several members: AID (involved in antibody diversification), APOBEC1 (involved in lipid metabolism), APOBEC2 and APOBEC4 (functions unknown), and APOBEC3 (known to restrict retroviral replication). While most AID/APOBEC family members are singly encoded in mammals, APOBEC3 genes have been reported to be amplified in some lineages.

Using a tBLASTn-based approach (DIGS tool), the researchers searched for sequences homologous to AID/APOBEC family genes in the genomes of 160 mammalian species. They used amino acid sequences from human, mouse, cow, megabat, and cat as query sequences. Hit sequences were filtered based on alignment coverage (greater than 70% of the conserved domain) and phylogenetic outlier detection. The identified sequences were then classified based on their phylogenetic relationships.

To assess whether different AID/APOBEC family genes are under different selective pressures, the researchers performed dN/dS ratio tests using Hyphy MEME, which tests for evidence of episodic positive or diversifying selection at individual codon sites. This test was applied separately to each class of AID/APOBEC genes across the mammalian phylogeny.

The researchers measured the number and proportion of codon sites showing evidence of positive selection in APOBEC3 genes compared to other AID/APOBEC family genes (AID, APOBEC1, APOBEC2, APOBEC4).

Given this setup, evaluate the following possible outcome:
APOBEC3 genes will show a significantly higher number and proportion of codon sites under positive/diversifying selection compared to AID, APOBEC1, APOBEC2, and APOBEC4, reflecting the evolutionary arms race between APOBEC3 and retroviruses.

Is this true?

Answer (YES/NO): YES